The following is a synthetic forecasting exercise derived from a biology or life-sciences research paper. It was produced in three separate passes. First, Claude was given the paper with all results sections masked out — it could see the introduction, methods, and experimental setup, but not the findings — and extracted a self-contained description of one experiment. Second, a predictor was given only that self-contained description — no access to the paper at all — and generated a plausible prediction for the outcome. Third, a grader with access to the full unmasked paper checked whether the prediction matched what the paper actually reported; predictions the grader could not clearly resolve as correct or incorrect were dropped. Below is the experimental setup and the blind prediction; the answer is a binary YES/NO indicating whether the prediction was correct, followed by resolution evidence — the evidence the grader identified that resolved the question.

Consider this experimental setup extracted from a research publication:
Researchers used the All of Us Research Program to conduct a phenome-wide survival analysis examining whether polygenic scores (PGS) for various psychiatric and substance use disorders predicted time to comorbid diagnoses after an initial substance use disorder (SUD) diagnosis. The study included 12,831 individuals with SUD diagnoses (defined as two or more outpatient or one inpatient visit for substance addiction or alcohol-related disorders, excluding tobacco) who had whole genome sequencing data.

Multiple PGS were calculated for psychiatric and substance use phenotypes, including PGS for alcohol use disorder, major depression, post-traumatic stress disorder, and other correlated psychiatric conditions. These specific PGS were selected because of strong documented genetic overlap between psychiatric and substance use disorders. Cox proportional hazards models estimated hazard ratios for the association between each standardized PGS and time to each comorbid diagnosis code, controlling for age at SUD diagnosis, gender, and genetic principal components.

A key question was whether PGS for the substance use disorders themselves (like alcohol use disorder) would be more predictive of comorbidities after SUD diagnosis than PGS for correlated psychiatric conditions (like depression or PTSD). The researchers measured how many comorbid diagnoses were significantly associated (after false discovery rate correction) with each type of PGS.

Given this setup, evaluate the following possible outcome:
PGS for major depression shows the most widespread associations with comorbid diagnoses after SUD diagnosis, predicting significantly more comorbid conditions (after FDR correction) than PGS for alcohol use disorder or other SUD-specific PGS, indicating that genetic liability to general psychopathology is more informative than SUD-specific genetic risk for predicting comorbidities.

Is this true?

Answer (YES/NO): NO